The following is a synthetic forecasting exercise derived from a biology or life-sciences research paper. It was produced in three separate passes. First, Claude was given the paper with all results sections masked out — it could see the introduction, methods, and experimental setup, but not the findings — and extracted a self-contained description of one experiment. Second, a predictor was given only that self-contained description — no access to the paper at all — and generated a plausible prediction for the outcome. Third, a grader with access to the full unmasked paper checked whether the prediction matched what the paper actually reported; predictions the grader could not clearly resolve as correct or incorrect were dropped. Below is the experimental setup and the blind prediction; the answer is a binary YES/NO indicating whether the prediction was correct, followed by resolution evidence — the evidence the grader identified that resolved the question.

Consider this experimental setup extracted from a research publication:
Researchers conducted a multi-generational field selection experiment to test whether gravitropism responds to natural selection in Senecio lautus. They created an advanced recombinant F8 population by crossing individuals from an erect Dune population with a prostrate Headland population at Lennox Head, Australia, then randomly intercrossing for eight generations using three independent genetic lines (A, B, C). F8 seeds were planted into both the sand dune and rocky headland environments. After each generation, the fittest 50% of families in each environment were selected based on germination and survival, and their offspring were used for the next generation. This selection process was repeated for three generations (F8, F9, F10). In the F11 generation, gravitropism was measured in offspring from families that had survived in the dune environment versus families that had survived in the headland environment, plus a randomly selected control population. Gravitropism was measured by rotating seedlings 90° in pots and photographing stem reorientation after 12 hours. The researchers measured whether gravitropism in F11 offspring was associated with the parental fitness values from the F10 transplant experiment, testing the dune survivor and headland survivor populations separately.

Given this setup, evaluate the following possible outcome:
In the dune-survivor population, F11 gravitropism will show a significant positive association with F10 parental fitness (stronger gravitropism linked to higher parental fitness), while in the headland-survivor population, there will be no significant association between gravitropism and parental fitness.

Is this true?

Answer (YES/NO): YES